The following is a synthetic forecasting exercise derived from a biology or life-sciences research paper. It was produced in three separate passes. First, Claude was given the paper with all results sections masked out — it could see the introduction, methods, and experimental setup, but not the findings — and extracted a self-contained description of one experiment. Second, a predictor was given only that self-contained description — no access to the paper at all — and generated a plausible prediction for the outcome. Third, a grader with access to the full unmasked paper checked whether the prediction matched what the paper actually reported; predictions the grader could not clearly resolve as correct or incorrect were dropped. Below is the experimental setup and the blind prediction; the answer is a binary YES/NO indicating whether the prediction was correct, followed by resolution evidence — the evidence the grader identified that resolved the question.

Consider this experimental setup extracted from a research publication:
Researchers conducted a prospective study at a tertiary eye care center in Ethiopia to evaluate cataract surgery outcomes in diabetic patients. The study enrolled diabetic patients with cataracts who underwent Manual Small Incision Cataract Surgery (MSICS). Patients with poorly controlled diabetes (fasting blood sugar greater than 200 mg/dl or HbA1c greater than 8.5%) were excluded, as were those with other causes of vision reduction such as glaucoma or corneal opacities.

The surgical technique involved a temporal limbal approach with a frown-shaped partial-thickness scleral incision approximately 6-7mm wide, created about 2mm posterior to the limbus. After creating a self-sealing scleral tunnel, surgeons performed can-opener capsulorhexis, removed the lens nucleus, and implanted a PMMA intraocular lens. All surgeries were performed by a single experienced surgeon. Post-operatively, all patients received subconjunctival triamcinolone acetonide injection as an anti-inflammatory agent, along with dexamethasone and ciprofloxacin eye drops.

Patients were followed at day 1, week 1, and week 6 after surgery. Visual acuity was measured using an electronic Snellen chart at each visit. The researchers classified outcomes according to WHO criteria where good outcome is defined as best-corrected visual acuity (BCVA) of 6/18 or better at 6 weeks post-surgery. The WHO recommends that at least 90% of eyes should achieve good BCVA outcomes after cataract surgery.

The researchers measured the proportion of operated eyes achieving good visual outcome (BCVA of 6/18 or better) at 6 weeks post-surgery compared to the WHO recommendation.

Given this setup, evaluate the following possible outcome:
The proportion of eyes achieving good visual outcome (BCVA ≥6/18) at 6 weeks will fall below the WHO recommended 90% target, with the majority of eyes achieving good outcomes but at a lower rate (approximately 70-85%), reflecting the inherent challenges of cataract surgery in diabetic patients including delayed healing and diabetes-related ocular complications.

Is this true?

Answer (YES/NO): YES